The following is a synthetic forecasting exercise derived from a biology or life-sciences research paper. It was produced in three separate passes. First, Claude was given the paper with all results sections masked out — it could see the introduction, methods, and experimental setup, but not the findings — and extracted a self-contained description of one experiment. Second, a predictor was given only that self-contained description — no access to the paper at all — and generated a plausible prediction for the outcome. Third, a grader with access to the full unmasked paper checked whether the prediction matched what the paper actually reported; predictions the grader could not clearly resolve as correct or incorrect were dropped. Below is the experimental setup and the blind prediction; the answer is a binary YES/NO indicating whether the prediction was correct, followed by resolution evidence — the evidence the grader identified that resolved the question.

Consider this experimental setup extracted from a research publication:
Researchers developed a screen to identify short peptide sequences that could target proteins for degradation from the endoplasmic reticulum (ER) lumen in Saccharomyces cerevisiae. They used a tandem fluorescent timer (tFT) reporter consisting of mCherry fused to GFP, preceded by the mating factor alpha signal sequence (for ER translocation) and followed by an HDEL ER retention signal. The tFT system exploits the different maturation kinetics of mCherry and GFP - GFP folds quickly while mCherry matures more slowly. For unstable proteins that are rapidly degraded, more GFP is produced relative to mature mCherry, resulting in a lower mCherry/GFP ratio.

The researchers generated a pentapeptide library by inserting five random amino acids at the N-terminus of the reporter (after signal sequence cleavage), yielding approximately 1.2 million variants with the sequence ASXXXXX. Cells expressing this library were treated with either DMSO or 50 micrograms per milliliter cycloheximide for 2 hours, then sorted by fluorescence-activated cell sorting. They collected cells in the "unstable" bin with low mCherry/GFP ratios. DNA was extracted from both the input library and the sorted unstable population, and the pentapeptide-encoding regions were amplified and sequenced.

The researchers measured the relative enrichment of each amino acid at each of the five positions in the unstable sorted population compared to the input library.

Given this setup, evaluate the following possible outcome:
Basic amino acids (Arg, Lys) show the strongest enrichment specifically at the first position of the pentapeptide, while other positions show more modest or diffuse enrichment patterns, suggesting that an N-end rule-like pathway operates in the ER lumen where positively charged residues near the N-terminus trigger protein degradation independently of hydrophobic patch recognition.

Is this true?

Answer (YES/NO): NO